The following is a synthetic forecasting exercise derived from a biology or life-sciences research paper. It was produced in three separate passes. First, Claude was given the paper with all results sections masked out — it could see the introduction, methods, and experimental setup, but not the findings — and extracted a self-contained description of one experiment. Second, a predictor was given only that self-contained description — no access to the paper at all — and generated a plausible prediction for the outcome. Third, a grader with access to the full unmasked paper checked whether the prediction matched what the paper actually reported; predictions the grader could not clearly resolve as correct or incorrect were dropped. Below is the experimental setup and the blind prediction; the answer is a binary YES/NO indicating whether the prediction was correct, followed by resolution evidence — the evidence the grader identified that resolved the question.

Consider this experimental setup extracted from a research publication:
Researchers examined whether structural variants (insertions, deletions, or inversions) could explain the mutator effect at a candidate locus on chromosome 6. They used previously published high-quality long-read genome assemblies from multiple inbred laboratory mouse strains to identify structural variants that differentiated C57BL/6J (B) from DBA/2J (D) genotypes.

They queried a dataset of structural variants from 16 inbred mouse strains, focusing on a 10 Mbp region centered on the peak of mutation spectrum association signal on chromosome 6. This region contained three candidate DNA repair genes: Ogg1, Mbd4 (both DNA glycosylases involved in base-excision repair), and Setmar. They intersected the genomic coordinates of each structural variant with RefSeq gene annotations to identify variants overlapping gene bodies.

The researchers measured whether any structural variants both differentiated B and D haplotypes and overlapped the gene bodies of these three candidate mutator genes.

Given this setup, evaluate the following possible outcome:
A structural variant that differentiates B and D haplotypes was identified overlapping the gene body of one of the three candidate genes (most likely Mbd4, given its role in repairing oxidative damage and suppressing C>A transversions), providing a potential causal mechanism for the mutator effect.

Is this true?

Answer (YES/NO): NO